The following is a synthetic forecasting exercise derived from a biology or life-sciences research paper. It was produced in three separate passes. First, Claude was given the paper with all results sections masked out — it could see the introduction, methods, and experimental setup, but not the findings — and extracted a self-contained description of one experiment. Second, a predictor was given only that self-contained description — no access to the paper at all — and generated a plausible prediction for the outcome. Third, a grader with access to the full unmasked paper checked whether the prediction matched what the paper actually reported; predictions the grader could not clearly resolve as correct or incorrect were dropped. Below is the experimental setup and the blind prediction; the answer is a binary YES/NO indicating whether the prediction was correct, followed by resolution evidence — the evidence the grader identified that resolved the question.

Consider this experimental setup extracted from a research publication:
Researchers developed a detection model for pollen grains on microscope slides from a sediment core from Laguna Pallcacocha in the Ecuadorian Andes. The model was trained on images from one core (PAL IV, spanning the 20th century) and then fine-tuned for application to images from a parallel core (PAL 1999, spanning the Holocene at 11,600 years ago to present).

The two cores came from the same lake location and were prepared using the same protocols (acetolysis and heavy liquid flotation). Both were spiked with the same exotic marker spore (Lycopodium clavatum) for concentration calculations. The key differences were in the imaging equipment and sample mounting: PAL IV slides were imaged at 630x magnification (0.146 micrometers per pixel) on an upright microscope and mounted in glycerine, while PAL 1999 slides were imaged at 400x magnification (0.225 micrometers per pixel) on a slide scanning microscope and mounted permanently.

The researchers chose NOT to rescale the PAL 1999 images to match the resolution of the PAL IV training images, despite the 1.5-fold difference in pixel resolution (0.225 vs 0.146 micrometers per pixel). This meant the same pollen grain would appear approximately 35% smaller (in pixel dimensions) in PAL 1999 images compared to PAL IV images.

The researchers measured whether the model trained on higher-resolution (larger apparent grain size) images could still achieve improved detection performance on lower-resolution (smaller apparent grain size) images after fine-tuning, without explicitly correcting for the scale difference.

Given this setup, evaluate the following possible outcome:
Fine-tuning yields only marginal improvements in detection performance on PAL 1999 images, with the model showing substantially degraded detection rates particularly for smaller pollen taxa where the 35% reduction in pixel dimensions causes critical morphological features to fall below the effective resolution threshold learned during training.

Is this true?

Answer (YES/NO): NO